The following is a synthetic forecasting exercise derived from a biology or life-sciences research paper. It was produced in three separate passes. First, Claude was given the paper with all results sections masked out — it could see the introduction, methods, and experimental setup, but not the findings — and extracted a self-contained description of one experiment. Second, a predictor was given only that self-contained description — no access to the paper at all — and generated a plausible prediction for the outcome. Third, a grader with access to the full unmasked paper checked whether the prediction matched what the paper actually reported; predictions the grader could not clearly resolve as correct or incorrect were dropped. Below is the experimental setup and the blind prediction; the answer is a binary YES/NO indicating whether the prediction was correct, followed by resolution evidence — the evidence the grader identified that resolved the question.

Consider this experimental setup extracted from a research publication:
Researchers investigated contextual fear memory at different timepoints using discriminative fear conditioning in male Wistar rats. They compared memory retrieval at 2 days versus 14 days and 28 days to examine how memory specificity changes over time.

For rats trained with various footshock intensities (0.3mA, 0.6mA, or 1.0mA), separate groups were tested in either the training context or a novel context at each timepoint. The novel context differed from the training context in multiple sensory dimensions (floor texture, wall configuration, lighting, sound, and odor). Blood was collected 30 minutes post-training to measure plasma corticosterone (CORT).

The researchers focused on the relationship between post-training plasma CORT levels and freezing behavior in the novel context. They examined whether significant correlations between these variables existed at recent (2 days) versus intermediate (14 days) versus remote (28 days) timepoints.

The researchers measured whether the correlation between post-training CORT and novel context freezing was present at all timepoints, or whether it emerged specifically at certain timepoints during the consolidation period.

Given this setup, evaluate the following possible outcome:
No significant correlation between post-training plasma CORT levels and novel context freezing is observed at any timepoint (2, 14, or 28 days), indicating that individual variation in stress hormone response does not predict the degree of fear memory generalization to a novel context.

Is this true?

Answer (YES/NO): NO